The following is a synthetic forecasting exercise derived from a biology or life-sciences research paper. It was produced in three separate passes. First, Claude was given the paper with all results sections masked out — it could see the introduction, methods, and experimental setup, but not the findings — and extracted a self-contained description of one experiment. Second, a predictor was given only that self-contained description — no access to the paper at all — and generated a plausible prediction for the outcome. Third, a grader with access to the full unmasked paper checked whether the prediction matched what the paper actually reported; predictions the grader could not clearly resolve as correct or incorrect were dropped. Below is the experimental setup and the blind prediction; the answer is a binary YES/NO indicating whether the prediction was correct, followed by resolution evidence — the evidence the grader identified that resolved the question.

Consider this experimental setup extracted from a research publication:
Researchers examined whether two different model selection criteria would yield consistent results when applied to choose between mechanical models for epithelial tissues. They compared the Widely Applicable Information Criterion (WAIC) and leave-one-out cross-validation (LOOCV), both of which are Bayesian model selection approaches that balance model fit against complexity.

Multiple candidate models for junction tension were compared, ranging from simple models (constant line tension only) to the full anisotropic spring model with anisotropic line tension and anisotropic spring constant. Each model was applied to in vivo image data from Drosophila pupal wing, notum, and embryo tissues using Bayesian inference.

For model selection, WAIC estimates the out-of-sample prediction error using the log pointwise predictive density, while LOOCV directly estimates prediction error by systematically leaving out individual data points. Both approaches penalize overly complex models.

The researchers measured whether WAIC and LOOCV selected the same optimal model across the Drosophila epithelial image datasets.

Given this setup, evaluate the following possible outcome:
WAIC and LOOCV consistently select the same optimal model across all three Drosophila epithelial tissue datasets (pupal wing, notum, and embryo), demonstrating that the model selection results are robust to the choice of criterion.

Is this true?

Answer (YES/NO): YES